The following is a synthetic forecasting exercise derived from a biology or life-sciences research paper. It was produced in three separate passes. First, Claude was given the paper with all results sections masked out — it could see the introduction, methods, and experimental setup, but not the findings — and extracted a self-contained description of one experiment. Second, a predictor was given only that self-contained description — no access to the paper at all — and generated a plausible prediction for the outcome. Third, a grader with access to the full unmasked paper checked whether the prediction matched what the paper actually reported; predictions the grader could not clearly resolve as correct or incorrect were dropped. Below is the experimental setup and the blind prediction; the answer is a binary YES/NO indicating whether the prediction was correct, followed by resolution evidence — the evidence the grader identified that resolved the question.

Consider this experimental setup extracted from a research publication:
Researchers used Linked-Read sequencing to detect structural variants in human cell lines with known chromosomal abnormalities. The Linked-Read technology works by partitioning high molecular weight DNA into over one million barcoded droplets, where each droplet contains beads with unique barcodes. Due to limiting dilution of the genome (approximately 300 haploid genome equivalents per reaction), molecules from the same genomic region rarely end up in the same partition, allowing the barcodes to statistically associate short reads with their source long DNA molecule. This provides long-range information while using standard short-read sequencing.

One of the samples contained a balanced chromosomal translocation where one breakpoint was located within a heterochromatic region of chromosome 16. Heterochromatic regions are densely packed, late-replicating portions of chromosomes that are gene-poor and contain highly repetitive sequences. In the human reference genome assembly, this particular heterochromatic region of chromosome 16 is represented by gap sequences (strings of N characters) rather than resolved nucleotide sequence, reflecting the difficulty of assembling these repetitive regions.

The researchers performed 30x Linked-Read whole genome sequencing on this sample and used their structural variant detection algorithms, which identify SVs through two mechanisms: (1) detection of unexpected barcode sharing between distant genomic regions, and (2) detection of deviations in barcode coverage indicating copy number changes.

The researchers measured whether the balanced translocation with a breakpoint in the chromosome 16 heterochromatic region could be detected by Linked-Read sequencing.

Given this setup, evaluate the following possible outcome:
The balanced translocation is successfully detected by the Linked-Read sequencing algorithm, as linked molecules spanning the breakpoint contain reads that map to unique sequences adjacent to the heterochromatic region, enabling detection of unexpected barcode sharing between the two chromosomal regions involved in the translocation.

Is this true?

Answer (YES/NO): NO